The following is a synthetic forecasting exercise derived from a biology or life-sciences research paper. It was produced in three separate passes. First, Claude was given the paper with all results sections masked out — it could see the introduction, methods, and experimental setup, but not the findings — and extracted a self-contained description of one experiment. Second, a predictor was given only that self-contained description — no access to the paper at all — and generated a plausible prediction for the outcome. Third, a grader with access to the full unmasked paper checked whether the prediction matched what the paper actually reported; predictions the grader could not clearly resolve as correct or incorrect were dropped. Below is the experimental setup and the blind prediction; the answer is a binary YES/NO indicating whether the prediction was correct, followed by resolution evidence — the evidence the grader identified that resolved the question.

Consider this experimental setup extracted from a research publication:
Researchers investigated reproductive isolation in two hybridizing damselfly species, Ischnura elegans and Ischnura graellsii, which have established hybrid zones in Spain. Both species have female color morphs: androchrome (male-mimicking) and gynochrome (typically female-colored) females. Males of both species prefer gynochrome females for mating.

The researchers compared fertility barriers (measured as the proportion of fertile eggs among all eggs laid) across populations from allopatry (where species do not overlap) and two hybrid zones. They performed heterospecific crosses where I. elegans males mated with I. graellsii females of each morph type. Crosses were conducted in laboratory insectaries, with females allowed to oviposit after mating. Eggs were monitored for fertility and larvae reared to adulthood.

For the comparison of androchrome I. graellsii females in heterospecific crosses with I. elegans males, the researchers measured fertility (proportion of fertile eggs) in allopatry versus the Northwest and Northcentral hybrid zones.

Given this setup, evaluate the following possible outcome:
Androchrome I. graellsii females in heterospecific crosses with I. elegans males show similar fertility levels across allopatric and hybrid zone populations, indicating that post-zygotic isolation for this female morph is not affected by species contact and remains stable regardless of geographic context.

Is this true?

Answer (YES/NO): NO